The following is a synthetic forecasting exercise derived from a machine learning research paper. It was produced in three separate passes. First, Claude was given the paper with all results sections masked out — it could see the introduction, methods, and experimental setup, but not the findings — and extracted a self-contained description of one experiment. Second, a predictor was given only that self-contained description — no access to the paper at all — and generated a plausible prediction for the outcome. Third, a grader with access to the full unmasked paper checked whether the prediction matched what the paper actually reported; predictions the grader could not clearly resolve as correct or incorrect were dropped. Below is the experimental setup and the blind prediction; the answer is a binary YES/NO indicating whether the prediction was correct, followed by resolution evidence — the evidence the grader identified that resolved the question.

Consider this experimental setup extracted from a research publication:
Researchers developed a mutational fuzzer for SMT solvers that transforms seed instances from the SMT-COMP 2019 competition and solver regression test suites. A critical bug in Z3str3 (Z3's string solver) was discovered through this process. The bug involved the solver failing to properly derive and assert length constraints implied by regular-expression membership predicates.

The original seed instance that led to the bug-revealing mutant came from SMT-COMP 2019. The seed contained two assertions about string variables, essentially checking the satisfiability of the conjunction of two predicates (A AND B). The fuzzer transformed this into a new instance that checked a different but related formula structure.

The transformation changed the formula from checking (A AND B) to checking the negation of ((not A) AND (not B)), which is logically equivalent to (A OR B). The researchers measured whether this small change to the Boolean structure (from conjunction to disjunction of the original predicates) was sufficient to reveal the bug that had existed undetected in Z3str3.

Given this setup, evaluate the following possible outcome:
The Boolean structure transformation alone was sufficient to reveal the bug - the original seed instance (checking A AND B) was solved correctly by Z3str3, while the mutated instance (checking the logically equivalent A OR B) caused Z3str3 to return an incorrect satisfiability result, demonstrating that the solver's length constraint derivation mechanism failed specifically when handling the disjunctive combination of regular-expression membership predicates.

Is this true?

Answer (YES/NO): YES